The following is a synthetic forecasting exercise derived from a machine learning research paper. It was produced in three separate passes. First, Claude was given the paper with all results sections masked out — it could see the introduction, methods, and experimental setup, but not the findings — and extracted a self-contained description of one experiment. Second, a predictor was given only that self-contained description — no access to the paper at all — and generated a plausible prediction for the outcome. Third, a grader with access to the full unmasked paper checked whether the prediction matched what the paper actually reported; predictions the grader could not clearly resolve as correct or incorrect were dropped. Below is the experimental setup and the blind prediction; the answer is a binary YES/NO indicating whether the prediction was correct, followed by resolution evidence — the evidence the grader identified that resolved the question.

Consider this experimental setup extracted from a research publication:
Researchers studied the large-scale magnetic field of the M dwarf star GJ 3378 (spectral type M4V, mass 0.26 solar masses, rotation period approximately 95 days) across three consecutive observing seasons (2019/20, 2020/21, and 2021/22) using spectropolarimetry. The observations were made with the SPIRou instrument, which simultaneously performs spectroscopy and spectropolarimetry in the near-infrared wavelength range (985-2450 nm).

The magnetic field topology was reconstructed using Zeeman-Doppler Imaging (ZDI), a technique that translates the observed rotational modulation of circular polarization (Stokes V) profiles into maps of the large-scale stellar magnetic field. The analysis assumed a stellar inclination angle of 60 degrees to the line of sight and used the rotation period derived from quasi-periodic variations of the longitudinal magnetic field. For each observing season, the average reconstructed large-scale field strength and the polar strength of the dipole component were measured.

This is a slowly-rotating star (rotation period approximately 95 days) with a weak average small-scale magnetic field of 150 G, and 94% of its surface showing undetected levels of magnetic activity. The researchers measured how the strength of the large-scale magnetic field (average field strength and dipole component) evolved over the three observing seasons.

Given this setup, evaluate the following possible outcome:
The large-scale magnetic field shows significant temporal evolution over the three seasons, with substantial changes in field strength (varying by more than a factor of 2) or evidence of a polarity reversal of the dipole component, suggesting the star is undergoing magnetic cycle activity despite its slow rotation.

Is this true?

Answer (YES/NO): NO